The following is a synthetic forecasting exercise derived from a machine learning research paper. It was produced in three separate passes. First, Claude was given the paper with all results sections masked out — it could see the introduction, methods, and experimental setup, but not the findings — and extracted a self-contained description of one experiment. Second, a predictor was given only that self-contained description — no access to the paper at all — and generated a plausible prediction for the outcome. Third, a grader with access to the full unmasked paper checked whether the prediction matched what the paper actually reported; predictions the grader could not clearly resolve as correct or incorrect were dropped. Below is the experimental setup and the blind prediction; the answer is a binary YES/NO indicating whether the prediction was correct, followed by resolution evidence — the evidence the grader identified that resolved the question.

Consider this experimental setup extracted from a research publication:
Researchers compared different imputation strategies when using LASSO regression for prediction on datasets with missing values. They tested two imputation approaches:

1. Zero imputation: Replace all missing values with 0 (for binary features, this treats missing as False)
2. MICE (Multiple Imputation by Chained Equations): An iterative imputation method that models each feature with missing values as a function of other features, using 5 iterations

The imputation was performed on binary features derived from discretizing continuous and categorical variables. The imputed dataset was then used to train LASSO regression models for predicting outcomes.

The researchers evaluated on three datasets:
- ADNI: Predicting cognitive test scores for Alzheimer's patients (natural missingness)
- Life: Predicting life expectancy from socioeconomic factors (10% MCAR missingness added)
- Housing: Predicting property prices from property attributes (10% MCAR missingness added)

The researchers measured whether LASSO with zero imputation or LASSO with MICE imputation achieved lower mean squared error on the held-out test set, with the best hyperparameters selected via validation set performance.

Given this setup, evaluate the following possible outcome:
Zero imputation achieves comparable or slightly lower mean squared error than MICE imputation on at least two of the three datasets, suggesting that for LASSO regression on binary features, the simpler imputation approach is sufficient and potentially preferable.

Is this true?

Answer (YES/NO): NO